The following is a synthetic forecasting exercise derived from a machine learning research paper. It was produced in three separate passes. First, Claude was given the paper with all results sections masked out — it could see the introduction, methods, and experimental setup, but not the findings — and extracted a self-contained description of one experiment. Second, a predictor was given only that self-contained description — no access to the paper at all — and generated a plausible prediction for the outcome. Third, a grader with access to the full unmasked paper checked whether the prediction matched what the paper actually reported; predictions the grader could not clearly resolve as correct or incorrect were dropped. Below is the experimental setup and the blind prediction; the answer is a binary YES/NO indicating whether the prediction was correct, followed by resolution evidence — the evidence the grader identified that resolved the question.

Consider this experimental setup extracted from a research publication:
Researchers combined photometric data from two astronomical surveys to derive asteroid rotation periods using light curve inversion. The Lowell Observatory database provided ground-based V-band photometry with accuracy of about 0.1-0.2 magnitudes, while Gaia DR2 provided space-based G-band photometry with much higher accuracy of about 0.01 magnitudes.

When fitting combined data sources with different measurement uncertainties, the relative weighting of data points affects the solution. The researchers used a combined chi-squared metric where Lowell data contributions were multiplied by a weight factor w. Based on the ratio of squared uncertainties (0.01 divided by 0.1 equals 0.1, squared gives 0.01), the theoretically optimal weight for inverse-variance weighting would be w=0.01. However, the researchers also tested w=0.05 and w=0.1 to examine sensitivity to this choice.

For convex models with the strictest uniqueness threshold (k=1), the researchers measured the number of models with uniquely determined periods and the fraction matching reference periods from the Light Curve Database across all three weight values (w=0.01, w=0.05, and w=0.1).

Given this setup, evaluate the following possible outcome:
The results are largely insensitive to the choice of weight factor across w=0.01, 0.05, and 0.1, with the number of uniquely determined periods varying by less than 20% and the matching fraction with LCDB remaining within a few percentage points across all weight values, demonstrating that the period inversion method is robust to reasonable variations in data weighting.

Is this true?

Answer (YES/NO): NO